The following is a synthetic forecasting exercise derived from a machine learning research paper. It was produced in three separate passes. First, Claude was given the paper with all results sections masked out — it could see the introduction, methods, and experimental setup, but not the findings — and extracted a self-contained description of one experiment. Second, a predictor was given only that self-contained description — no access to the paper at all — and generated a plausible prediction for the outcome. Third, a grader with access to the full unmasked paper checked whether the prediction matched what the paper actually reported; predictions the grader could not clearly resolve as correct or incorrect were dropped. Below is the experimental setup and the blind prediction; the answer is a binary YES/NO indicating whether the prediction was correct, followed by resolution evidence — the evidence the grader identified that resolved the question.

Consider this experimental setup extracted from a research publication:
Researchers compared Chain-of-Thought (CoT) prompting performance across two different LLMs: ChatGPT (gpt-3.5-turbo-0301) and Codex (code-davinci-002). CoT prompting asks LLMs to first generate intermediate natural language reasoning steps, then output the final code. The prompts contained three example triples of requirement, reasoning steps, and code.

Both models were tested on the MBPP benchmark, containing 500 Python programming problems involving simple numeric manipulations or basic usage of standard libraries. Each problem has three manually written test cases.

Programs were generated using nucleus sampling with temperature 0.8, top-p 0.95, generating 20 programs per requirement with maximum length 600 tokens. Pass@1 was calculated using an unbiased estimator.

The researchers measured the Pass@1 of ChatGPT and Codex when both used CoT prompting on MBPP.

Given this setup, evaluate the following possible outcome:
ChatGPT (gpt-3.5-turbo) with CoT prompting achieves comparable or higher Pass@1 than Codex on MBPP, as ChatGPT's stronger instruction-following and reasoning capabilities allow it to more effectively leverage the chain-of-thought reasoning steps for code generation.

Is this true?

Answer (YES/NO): YES